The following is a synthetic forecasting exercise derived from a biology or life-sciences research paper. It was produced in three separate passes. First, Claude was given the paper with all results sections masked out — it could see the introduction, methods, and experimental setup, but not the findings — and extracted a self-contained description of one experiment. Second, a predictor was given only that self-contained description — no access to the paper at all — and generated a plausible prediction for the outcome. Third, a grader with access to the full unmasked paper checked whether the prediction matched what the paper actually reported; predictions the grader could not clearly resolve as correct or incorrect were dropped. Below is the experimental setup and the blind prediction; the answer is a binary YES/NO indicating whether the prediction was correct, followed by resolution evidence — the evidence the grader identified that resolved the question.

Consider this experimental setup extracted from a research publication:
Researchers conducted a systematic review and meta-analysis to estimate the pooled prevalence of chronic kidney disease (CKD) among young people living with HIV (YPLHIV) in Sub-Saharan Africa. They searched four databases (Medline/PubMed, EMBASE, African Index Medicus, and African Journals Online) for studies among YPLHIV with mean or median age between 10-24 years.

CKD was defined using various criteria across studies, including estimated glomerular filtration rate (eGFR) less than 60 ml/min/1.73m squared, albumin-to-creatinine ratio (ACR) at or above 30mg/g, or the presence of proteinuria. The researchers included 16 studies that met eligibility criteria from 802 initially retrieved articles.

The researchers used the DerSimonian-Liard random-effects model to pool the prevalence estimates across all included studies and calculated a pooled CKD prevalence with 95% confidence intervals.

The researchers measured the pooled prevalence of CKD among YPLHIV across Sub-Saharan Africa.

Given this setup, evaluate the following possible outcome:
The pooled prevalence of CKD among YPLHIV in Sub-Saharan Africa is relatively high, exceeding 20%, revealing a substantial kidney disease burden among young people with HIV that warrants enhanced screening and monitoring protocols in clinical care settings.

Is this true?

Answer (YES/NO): NO